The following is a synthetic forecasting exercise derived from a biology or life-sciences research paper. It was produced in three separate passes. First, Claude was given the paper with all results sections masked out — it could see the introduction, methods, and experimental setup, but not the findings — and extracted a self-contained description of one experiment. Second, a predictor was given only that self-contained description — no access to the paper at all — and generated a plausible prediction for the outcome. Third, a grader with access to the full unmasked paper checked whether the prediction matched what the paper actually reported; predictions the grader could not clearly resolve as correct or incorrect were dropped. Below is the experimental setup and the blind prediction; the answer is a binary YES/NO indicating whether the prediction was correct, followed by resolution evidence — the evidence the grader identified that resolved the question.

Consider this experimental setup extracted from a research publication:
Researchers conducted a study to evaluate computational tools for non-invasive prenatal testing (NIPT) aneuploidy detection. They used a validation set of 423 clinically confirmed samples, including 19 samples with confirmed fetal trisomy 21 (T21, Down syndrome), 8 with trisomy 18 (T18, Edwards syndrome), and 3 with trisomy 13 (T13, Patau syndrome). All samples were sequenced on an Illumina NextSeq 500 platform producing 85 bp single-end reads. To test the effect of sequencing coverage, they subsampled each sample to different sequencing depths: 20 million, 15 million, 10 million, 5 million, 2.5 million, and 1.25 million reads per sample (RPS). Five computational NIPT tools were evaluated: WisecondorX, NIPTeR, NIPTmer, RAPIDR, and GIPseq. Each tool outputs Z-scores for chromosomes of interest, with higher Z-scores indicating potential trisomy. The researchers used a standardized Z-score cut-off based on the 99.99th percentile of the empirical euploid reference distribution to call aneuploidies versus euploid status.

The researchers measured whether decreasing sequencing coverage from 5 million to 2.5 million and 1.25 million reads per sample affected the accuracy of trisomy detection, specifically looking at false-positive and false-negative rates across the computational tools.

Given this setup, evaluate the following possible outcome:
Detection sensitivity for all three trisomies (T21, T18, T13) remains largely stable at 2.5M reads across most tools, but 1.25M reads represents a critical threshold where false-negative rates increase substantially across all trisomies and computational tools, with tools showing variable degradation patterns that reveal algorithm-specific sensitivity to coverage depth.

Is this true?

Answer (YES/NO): NO